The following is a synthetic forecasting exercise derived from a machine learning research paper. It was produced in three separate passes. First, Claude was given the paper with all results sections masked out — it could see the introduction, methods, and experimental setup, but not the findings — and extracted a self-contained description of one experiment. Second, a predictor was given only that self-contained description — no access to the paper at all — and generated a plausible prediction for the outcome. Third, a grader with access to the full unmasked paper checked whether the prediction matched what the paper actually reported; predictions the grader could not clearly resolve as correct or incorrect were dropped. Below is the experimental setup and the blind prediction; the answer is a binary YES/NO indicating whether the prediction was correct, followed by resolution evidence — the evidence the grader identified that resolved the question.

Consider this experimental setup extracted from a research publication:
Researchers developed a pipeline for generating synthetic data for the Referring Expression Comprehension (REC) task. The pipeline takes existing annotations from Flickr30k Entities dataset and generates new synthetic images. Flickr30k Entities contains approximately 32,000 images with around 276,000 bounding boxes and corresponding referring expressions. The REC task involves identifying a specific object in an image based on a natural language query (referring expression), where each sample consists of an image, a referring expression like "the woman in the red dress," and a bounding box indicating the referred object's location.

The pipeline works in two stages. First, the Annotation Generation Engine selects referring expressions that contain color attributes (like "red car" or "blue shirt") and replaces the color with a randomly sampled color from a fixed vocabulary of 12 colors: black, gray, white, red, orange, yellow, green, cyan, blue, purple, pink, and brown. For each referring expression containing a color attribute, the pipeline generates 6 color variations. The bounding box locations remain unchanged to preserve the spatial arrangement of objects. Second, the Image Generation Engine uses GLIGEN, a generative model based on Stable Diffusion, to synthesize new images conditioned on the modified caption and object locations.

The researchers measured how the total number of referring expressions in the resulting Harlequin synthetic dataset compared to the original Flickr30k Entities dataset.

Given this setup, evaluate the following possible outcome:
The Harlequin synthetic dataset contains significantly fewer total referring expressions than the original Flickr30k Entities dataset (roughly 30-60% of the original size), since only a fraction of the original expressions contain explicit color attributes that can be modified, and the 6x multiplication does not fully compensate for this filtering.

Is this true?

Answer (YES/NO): NO